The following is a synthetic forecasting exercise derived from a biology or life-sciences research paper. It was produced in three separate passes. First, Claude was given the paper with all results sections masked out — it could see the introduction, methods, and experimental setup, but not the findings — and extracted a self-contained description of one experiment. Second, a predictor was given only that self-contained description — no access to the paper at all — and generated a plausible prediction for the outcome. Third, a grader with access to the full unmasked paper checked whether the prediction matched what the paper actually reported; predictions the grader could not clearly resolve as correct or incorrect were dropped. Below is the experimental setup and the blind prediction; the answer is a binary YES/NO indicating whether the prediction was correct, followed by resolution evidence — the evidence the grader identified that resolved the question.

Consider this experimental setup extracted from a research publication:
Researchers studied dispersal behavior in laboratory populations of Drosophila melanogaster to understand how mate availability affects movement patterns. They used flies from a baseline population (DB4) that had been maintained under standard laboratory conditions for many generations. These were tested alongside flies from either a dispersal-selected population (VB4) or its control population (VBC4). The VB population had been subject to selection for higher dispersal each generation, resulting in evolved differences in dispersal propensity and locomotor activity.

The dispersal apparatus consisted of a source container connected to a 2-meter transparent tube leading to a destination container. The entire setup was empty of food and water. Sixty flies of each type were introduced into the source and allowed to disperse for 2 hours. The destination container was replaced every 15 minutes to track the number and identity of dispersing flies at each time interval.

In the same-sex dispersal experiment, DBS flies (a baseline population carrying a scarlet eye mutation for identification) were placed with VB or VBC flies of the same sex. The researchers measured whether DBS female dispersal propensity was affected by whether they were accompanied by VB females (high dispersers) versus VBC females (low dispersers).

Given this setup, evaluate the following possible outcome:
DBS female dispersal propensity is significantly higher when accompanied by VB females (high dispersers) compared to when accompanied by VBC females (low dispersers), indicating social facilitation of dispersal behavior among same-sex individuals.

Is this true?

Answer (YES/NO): NO